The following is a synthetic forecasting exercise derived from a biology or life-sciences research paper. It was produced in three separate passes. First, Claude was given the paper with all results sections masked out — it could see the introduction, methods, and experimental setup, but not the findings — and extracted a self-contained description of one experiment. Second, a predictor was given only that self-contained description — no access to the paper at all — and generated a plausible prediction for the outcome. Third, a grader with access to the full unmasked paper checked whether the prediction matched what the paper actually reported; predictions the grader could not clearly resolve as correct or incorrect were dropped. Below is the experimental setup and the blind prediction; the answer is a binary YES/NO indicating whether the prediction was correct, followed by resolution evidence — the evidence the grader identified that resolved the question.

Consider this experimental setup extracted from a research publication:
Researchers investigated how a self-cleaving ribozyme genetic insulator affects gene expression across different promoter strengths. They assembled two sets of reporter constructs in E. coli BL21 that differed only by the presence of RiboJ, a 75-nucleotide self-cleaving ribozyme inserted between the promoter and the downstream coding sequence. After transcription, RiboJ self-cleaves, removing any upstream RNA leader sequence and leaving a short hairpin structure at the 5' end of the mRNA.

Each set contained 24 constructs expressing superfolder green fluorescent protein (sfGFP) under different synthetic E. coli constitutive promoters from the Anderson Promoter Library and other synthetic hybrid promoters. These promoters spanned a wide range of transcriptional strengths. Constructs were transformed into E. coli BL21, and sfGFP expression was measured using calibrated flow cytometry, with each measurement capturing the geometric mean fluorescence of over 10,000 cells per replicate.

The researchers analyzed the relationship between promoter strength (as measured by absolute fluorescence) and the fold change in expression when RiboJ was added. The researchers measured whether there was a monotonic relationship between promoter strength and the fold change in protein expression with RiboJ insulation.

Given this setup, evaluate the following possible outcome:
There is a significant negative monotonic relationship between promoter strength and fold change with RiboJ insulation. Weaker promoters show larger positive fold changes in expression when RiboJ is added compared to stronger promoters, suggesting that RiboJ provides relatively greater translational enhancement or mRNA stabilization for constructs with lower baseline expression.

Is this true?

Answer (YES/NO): NO